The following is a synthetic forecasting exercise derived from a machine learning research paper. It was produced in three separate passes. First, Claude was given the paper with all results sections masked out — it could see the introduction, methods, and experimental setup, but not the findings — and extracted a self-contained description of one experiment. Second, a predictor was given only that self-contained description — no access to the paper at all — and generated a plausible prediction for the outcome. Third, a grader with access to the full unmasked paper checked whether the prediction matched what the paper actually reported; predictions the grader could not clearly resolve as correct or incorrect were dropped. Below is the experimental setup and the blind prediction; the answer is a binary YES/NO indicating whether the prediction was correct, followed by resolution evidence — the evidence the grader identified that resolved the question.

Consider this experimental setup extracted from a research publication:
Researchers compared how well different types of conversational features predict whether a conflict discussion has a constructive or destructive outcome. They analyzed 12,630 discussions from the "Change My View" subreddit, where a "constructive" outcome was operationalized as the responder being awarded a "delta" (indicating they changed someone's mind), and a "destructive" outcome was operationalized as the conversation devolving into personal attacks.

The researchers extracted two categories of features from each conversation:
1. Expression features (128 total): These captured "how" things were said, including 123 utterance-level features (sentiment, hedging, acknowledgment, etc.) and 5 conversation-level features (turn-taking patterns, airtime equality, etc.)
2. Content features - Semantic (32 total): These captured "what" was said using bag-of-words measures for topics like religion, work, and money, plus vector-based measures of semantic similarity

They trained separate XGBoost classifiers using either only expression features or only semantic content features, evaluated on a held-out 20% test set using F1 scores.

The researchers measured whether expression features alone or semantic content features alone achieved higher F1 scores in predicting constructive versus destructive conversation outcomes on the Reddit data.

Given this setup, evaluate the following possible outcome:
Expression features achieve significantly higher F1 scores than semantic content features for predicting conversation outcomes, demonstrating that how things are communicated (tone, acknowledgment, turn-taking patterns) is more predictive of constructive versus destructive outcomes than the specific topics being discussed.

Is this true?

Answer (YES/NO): YES